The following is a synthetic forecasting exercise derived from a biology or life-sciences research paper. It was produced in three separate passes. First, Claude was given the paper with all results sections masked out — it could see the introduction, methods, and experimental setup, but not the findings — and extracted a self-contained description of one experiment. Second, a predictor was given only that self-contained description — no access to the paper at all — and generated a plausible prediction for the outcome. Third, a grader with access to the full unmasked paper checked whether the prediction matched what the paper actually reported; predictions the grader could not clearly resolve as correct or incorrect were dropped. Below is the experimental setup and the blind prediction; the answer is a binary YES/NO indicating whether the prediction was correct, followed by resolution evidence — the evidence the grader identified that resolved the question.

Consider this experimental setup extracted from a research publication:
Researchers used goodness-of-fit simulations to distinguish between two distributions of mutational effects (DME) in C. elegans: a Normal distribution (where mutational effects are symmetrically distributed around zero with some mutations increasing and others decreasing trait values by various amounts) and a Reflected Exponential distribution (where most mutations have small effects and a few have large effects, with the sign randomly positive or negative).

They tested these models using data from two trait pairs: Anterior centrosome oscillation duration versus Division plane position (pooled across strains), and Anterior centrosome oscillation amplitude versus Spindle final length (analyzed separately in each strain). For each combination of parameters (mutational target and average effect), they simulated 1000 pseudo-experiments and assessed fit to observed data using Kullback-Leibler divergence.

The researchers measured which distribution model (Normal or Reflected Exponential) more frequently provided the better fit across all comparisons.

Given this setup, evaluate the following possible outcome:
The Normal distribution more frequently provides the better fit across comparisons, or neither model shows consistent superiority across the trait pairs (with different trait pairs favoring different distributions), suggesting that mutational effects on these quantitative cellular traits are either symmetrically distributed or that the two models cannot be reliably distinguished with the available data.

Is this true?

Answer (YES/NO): YES